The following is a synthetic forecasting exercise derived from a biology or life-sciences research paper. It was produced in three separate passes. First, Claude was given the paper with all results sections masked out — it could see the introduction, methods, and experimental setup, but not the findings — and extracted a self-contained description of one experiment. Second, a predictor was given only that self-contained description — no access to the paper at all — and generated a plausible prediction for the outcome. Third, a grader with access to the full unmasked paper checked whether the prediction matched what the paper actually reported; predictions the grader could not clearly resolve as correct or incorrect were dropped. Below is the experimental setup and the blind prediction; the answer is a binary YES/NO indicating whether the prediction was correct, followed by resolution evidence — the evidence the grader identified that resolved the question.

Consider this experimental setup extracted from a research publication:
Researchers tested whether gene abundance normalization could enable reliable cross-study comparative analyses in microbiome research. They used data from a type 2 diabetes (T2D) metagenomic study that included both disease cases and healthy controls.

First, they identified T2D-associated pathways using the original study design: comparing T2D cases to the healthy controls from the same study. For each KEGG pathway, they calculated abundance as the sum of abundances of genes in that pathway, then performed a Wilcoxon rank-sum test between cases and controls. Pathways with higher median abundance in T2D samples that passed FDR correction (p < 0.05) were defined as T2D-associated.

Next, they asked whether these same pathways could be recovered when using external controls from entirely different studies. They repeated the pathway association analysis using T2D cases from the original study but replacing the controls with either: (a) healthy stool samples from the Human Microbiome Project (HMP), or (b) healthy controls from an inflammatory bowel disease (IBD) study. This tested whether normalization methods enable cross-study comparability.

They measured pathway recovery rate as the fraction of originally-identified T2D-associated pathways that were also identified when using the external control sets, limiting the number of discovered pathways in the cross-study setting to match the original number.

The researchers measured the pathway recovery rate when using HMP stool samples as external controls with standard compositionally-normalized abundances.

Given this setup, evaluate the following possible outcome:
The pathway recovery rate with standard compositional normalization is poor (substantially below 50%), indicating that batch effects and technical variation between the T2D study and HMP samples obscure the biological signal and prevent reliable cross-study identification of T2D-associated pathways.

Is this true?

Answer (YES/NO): YES